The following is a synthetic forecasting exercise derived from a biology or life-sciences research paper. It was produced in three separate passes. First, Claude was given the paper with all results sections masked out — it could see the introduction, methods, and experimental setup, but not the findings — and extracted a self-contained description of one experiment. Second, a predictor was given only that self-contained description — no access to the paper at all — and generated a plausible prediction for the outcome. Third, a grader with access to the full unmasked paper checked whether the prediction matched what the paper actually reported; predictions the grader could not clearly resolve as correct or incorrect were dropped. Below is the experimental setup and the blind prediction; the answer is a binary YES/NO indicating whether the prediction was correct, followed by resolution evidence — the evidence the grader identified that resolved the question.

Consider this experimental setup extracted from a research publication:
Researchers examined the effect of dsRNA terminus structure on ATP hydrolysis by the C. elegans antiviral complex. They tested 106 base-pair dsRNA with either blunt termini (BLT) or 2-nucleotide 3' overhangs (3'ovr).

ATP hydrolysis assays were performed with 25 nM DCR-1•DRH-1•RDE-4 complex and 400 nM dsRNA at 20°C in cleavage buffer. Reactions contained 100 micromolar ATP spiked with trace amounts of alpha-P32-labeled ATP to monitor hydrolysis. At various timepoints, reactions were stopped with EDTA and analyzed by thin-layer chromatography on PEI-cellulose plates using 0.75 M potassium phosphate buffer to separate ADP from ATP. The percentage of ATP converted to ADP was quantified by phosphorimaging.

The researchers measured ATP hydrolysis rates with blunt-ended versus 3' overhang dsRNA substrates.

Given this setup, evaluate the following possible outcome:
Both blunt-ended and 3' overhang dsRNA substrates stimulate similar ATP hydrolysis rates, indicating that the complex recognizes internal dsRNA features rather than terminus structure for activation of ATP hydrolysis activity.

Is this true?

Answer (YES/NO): NO